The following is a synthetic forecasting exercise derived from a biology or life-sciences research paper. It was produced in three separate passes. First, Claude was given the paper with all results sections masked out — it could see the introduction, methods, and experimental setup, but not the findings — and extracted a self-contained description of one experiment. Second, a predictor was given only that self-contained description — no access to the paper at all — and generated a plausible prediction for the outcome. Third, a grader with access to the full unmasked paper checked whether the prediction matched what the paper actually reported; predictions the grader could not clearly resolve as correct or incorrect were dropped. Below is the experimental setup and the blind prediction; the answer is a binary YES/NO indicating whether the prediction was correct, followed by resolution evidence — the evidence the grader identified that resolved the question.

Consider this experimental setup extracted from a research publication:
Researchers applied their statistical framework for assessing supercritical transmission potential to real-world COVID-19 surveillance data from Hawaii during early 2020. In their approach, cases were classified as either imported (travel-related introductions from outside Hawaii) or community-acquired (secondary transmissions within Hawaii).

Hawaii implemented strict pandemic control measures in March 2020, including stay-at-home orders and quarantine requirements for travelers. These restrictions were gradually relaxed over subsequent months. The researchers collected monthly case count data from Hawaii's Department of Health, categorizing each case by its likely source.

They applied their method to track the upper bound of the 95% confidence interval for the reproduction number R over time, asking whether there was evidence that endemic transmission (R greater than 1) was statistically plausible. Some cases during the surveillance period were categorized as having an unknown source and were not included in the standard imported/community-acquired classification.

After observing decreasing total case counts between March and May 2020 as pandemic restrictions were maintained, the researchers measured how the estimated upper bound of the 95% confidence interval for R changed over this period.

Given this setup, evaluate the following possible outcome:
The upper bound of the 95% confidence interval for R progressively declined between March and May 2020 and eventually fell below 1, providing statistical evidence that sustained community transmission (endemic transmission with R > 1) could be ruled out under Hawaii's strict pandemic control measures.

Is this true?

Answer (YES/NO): NO